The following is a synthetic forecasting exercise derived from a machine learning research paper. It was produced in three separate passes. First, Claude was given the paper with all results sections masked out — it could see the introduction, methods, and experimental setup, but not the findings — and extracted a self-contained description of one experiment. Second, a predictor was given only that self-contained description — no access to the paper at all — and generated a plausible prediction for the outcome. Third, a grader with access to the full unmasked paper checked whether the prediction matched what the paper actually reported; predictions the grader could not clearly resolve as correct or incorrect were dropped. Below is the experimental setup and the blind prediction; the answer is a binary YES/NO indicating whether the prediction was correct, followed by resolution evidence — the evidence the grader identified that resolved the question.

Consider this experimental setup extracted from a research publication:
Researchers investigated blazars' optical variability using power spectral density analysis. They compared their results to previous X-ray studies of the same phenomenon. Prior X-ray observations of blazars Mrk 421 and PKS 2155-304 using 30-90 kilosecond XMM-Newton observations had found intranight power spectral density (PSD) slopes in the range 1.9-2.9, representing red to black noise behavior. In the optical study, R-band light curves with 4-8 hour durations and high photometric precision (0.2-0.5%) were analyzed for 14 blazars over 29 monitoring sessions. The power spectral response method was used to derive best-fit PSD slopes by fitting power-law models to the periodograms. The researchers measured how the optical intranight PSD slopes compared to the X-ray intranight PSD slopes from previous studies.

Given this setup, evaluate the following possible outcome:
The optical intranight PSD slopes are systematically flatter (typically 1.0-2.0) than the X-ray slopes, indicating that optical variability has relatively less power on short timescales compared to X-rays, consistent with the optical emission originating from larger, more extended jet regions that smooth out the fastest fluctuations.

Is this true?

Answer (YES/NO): NO